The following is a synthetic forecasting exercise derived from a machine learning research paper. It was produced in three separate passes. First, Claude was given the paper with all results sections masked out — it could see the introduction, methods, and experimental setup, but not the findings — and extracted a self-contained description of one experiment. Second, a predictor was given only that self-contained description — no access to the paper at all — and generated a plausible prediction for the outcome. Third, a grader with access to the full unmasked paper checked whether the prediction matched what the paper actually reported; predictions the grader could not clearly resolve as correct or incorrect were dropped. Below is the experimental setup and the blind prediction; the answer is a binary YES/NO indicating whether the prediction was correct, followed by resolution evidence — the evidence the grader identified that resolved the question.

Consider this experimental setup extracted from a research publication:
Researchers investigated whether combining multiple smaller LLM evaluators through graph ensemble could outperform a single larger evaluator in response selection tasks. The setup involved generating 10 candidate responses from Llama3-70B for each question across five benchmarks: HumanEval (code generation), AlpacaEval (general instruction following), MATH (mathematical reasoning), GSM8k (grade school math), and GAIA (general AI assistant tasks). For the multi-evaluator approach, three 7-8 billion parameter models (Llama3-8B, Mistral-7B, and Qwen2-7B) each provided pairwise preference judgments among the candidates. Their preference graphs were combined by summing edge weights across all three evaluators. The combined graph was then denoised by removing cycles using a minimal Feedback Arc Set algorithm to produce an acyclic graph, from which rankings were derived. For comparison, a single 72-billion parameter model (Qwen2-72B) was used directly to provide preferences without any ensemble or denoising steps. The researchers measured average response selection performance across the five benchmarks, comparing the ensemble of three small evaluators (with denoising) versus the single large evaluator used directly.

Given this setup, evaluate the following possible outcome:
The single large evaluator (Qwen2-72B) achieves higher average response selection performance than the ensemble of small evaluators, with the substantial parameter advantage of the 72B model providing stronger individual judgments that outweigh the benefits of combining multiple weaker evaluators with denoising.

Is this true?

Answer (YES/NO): NO